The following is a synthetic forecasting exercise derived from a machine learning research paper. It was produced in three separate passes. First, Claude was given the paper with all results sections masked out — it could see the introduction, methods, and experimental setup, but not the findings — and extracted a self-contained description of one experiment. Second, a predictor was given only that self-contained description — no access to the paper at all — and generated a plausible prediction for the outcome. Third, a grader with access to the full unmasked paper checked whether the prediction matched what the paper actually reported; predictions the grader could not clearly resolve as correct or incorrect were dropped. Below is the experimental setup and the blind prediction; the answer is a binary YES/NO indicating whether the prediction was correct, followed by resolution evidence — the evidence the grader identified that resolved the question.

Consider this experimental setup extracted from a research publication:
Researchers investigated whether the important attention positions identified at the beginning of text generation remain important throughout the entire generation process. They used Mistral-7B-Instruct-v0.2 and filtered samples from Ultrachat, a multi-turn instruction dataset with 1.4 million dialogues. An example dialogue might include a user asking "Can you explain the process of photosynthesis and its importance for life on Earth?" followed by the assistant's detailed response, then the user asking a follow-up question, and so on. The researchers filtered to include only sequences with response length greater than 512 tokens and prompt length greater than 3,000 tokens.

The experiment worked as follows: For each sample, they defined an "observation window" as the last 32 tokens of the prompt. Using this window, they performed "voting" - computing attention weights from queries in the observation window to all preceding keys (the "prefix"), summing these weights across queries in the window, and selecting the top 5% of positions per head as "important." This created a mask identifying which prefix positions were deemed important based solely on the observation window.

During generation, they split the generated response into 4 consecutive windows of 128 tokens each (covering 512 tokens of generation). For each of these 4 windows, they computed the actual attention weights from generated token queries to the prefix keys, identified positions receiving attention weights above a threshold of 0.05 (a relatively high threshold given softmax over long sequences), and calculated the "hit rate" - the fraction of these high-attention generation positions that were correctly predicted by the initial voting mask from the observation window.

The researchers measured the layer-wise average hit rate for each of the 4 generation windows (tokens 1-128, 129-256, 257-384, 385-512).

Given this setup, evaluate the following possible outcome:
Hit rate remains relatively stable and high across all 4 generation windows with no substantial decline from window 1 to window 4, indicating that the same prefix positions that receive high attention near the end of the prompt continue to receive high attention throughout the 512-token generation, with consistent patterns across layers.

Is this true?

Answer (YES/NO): YES